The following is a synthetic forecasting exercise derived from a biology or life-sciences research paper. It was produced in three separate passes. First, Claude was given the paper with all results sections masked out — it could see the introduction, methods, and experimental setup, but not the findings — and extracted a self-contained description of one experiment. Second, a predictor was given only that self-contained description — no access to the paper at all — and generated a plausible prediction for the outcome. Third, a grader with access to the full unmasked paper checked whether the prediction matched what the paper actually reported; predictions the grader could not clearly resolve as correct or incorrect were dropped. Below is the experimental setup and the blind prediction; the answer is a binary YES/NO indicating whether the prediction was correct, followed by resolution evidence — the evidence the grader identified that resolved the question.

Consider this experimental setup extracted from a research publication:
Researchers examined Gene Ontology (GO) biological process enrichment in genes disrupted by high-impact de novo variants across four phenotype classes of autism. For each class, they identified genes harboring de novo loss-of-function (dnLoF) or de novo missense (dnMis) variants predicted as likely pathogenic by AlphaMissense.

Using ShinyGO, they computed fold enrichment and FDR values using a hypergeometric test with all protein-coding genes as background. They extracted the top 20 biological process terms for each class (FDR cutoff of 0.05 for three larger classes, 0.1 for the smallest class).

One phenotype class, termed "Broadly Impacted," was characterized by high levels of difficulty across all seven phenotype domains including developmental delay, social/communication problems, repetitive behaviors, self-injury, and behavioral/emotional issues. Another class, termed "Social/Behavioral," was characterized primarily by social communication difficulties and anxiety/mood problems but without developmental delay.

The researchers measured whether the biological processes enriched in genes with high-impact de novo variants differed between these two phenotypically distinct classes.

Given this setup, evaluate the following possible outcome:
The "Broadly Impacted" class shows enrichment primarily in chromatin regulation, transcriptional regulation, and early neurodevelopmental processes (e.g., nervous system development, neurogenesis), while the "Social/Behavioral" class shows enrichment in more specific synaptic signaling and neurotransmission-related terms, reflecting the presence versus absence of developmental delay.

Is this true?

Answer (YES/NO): NO